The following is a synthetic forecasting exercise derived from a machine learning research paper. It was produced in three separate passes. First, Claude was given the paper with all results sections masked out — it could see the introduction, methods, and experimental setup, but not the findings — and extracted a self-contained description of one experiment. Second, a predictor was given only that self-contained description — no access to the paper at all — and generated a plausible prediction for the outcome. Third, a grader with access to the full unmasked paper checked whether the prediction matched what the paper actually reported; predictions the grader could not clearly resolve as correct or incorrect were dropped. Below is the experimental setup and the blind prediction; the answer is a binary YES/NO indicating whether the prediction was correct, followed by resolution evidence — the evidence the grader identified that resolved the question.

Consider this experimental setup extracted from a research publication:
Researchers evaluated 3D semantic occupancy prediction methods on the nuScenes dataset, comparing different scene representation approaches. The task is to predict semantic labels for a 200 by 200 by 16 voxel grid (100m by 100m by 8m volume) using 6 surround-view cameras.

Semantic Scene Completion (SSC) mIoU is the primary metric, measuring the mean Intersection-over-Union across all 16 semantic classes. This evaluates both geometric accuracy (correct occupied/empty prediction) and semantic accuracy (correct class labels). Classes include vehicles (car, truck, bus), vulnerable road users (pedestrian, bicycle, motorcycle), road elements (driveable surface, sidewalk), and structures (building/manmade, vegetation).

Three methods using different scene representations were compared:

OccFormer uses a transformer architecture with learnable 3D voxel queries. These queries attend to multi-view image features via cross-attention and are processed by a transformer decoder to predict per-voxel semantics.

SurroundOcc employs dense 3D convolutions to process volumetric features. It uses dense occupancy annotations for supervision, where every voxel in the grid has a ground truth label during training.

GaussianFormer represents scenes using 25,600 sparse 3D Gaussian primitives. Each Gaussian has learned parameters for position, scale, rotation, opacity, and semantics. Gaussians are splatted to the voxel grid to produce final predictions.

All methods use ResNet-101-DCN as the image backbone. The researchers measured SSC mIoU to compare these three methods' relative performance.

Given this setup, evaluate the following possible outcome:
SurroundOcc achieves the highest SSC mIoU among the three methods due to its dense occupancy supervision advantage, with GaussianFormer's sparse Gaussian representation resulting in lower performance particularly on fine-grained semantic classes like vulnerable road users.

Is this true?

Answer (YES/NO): YES